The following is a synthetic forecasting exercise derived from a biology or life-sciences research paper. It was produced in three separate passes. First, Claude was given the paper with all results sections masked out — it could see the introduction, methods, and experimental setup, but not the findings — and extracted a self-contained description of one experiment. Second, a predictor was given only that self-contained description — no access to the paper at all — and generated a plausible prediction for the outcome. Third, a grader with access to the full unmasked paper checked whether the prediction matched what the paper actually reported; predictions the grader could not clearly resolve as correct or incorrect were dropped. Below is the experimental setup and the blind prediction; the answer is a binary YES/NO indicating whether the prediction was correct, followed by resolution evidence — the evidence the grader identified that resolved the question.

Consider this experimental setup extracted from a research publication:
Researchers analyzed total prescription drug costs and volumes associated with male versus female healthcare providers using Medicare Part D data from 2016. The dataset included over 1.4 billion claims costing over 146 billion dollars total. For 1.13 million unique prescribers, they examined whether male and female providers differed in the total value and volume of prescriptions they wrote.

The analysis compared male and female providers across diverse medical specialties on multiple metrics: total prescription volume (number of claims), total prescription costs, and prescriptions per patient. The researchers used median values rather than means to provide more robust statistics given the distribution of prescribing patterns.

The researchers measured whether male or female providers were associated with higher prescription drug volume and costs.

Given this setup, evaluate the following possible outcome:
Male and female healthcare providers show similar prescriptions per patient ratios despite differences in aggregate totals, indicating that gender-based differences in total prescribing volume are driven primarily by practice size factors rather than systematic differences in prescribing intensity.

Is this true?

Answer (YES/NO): NO